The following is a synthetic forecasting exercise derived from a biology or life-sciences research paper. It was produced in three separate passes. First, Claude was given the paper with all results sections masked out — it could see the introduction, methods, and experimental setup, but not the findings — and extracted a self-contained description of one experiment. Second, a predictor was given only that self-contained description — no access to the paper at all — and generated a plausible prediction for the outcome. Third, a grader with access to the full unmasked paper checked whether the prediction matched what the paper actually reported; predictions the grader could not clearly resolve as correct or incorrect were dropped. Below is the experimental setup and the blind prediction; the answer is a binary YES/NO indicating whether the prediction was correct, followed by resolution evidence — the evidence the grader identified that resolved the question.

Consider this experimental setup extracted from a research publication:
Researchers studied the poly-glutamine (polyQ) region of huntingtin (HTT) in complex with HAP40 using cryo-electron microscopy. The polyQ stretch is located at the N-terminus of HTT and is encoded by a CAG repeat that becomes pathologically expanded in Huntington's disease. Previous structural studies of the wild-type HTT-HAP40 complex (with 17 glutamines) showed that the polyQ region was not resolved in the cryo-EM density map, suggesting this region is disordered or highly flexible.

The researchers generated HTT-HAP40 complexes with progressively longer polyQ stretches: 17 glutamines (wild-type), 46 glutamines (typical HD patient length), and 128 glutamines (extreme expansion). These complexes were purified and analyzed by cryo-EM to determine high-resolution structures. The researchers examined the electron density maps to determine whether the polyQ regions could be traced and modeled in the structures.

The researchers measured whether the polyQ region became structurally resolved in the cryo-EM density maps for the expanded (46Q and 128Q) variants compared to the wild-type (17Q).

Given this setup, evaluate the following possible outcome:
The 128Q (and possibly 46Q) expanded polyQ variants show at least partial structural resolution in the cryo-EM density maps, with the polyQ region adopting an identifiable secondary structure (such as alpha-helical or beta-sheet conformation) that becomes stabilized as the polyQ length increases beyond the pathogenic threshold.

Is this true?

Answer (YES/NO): NO